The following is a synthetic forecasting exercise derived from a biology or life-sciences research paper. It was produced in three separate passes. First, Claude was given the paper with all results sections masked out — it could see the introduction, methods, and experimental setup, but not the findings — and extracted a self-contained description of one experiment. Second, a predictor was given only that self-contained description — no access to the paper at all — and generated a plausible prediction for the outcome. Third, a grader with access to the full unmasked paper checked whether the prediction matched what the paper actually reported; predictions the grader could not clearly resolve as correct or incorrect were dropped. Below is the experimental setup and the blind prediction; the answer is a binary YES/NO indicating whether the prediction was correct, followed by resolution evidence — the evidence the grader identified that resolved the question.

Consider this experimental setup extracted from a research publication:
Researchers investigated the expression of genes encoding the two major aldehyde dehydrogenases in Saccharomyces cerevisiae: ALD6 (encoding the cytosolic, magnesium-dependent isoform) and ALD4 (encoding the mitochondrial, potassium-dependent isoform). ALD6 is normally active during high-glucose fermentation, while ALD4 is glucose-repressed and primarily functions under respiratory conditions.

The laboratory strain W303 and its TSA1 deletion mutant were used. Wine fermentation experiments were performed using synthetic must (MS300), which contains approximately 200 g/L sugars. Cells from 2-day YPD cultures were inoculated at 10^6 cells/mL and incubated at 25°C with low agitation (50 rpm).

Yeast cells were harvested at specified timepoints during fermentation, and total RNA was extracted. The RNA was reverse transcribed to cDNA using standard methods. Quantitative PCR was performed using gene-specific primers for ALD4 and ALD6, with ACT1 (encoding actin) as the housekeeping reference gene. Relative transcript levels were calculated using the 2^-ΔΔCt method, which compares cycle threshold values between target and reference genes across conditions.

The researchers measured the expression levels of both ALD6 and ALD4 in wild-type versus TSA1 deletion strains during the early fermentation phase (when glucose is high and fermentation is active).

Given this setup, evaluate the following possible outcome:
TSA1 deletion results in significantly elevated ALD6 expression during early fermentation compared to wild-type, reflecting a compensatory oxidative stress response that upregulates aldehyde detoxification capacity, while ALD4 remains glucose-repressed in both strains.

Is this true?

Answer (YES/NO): NO